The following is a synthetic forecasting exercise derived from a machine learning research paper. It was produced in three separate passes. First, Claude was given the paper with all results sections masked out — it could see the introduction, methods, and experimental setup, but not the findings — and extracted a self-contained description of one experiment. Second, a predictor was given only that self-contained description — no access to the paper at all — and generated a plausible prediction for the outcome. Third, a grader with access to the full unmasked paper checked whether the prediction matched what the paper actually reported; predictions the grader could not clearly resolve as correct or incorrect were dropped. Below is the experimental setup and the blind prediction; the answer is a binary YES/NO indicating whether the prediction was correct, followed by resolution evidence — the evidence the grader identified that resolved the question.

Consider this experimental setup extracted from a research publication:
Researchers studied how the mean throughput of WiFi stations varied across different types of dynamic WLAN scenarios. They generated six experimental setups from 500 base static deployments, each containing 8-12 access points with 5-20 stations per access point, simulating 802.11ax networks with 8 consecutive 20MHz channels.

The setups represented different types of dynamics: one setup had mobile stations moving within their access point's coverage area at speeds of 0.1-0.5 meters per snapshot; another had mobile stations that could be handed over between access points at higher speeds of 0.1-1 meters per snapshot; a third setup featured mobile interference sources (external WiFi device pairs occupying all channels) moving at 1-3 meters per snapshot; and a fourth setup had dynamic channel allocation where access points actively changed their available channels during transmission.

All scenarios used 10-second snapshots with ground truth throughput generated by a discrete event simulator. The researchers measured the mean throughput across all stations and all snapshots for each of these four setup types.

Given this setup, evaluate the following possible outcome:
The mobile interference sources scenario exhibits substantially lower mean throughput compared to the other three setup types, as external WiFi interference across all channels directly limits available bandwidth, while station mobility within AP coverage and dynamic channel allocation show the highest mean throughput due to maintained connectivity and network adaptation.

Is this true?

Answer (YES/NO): NO